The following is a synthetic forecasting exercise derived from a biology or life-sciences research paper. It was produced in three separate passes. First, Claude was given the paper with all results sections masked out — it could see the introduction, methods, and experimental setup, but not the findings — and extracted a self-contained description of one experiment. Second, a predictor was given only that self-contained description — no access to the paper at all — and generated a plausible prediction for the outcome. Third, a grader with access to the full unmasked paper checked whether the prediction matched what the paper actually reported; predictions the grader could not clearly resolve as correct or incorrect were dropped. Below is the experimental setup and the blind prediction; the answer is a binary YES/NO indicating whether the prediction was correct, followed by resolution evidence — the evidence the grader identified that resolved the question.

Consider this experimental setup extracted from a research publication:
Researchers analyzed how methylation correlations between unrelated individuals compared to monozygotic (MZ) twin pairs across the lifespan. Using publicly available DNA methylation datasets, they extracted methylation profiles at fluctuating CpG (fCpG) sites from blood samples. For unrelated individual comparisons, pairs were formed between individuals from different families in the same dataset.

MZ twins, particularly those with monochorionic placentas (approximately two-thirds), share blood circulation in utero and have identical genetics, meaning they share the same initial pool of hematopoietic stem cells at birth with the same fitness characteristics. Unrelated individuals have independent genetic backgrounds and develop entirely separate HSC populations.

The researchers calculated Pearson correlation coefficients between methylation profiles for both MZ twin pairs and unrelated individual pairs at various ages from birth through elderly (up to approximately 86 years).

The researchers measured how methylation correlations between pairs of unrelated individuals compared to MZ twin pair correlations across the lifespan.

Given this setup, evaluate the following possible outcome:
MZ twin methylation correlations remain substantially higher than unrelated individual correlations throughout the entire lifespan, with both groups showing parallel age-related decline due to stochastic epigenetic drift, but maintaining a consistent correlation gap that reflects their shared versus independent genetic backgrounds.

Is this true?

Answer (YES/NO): NO